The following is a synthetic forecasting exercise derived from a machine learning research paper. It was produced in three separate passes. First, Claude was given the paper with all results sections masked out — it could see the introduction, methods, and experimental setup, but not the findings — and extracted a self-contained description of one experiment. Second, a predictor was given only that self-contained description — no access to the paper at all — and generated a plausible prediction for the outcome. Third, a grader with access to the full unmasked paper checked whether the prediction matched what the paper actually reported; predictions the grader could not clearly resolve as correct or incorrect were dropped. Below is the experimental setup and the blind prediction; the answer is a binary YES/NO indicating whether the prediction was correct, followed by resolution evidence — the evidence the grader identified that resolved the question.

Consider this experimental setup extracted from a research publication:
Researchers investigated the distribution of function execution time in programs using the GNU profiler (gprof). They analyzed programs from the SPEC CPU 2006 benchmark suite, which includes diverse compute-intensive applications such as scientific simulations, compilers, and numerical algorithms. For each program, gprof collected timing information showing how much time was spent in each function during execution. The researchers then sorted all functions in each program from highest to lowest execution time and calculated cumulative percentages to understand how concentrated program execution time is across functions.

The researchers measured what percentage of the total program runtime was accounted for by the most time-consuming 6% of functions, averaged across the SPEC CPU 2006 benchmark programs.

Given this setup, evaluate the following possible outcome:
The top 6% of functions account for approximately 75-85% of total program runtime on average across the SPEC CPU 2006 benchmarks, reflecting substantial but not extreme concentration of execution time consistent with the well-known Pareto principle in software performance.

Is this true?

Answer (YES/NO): NO